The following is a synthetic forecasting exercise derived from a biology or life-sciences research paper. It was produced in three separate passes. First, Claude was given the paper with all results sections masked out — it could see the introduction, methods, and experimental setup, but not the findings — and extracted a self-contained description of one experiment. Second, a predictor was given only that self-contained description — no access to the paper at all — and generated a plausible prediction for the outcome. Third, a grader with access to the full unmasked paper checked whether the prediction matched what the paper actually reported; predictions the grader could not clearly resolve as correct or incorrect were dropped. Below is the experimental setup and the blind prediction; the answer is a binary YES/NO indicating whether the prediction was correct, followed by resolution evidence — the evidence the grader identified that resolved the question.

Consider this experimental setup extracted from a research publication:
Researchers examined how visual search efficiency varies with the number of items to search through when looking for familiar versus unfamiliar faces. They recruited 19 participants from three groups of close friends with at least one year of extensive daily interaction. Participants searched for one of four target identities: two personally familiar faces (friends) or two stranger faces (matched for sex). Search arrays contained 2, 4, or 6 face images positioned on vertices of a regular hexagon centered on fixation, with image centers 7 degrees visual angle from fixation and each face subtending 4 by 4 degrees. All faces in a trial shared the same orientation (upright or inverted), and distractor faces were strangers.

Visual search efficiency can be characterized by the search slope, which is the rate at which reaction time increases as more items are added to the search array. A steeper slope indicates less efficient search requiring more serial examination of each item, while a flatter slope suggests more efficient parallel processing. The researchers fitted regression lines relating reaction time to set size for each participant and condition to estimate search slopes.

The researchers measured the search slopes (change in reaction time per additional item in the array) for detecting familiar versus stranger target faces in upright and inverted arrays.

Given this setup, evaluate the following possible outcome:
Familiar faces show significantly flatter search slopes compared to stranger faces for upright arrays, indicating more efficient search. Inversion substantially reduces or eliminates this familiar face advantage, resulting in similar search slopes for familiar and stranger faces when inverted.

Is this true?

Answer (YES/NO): YES